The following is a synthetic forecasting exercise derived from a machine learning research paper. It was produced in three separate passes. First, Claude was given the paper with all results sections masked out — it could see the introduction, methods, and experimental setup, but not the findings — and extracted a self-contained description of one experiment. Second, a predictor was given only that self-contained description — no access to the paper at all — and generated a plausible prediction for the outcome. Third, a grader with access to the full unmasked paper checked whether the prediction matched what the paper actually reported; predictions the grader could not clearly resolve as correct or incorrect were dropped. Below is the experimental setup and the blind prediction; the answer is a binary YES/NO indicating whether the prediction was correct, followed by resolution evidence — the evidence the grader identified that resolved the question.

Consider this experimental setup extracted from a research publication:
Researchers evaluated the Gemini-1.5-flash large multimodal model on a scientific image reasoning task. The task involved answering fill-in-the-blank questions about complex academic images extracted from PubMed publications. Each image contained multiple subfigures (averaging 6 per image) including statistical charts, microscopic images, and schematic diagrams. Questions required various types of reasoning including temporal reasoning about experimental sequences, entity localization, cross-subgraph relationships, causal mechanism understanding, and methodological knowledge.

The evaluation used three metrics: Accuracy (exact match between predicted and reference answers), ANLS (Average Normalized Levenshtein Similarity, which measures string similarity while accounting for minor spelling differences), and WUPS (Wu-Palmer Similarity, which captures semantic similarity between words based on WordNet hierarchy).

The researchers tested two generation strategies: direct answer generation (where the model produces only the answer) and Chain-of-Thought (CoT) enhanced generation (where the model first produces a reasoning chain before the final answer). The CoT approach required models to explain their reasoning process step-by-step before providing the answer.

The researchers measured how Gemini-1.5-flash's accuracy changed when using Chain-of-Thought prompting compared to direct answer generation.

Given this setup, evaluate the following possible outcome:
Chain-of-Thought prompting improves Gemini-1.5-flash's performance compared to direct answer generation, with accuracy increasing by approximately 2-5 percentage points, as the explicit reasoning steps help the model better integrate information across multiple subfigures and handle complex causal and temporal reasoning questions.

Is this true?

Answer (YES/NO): NO